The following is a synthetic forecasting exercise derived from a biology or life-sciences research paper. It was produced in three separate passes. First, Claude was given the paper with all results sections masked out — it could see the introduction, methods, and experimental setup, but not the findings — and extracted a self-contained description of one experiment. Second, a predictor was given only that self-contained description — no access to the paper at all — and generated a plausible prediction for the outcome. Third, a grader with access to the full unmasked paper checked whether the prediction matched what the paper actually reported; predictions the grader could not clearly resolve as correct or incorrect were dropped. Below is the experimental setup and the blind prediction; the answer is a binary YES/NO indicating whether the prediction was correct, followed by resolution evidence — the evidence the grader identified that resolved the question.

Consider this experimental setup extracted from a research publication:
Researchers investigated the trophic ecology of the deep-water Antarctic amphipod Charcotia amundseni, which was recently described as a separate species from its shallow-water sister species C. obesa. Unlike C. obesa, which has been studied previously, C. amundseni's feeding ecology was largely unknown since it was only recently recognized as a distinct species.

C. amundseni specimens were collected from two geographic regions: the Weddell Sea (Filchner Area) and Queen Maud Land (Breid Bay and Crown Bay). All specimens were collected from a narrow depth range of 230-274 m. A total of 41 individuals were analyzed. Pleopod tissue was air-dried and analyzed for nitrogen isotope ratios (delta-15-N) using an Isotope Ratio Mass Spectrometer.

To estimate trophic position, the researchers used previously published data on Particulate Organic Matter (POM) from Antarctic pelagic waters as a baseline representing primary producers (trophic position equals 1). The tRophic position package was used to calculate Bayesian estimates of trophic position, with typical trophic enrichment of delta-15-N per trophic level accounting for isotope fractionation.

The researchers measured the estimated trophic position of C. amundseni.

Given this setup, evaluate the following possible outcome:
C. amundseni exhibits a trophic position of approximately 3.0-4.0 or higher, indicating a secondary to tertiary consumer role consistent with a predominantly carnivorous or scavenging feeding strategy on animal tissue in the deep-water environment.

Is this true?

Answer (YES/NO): YES